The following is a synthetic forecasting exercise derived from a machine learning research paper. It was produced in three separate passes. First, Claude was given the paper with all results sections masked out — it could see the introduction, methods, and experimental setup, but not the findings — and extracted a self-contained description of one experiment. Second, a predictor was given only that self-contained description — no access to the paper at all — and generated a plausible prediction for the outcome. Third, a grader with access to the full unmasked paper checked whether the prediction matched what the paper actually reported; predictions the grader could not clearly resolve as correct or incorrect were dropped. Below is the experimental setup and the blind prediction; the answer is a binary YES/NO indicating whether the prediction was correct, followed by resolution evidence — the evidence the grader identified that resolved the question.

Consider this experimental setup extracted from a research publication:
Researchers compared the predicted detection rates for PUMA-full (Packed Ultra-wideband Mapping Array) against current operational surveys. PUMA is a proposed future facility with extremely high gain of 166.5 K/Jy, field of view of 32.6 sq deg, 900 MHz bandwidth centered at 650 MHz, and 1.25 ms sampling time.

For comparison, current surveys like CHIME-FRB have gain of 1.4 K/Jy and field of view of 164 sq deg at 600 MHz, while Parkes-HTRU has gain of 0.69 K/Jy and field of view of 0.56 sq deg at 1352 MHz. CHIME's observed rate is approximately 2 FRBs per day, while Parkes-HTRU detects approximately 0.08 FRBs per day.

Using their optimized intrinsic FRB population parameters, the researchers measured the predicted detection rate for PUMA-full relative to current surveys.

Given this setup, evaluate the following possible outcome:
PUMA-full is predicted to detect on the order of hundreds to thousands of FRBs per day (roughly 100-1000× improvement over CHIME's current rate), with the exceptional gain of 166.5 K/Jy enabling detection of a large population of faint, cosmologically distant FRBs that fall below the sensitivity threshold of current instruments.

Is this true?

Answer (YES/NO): YES